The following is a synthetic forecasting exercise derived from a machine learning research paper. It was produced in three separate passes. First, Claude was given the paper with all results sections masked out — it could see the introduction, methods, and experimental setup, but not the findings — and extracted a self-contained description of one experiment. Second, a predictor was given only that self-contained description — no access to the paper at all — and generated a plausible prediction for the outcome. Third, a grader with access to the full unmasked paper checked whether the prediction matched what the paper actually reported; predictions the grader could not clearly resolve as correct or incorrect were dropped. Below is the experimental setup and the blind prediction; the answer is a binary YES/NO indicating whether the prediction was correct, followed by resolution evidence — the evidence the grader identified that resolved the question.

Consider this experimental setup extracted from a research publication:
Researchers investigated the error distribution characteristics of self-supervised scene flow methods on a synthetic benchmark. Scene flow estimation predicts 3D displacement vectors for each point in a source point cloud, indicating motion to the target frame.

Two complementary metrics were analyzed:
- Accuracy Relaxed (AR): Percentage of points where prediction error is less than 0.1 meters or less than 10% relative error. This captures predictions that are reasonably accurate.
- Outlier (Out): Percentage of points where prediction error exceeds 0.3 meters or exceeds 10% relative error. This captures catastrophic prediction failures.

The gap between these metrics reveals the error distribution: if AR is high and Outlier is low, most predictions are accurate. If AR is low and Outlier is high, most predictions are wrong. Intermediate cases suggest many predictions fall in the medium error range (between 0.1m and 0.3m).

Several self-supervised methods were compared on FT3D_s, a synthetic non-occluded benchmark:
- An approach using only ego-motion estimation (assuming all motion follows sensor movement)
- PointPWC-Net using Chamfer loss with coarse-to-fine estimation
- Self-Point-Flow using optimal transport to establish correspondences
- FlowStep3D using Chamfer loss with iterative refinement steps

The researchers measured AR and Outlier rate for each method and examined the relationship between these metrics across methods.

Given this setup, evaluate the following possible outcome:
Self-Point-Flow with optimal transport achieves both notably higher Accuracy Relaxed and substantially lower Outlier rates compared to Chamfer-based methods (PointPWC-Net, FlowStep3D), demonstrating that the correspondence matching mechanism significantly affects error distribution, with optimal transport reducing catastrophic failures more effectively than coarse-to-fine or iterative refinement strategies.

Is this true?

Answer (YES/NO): NO